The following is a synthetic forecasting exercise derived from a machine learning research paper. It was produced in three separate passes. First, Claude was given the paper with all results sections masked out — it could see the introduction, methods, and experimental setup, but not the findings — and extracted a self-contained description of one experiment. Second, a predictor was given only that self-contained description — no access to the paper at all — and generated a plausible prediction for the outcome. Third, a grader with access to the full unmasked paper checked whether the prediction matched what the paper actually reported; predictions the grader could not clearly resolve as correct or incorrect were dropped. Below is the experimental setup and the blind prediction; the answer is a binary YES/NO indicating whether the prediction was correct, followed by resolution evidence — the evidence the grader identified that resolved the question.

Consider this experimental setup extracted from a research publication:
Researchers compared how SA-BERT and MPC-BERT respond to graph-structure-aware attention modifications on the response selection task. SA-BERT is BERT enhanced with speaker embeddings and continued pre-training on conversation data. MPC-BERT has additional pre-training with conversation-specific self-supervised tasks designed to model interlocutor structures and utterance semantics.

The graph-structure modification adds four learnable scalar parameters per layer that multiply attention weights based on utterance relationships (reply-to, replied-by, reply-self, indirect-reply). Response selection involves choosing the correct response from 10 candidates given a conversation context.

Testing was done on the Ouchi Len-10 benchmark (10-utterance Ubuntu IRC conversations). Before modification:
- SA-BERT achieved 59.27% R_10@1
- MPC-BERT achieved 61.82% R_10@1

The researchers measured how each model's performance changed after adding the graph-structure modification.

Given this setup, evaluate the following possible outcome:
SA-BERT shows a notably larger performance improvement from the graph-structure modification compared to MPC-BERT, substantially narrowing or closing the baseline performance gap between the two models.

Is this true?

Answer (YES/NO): YES